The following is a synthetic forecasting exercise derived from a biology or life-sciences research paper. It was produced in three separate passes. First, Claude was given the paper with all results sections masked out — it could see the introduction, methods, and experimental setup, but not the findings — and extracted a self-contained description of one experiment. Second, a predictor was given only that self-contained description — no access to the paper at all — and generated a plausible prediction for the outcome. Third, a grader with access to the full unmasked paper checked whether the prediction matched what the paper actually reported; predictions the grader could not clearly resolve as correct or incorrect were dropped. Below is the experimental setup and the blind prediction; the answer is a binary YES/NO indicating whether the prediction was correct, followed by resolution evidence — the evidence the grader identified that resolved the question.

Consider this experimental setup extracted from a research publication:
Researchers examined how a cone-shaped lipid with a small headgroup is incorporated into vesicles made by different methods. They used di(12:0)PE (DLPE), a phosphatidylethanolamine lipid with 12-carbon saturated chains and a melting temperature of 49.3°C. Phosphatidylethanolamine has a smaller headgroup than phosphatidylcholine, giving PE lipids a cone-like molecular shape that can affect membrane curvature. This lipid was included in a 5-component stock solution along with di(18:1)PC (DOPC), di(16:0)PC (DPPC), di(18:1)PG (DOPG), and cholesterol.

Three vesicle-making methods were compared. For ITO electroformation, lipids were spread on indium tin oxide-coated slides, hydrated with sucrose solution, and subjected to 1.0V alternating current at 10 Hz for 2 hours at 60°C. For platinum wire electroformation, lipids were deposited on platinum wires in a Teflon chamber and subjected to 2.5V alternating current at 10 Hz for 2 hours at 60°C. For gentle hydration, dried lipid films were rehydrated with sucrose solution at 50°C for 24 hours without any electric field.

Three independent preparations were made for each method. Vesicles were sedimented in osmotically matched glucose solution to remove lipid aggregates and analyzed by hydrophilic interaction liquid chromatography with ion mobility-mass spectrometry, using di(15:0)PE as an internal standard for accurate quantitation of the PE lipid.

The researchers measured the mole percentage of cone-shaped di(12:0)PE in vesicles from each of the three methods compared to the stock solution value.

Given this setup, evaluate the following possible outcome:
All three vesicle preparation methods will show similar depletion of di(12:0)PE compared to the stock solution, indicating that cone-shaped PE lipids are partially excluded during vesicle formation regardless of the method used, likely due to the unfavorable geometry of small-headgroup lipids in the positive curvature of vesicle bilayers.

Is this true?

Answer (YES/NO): NO